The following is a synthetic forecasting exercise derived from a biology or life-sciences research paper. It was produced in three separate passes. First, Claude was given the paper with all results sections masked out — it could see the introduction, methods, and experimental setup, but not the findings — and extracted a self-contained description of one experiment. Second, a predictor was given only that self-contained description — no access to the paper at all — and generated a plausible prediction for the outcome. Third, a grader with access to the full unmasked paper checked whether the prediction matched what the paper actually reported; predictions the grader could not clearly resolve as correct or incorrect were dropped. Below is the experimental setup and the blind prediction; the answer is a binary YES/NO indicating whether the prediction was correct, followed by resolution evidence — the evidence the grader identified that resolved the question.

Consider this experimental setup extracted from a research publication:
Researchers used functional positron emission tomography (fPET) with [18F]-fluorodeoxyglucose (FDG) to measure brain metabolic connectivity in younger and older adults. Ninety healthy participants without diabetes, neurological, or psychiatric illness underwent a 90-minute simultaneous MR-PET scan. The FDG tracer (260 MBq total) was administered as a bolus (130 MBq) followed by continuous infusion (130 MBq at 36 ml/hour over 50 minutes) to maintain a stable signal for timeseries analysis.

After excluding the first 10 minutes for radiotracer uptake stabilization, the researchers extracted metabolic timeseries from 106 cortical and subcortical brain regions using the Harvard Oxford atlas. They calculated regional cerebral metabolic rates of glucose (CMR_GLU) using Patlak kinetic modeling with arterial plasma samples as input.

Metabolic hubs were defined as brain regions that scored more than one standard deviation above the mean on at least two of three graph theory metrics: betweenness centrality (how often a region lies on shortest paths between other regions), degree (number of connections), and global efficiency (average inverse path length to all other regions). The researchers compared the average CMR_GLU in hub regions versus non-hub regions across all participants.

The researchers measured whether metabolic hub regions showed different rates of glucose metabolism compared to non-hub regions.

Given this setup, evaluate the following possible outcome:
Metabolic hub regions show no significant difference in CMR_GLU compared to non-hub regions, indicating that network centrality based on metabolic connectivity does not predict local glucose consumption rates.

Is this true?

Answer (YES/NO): NO